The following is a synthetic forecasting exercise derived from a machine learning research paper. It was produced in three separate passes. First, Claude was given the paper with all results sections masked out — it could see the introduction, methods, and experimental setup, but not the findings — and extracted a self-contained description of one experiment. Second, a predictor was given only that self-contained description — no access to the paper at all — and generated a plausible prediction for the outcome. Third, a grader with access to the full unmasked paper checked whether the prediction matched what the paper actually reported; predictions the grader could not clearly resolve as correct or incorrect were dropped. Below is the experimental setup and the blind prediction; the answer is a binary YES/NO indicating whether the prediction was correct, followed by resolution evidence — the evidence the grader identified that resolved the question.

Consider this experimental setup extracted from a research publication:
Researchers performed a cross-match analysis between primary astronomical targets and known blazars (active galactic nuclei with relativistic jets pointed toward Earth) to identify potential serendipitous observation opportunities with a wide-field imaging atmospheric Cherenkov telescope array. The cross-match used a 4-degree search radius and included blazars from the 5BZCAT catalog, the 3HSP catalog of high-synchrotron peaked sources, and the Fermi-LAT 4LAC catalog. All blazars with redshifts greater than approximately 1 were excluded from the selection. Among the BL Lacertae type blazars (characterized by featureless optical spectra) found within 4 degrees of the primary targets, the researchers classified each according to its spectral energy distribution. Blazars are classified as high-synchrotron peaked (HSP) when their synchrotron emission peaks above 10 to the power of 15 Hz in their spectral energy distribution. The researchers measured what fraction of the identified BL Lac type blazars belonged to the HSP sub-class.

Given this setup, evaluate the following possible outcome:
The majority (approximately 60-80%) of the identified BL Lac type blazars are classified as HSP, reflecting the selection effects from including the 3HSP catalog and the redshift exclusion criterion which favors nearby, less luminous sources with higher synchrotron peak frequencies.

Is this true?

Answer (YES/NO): NO